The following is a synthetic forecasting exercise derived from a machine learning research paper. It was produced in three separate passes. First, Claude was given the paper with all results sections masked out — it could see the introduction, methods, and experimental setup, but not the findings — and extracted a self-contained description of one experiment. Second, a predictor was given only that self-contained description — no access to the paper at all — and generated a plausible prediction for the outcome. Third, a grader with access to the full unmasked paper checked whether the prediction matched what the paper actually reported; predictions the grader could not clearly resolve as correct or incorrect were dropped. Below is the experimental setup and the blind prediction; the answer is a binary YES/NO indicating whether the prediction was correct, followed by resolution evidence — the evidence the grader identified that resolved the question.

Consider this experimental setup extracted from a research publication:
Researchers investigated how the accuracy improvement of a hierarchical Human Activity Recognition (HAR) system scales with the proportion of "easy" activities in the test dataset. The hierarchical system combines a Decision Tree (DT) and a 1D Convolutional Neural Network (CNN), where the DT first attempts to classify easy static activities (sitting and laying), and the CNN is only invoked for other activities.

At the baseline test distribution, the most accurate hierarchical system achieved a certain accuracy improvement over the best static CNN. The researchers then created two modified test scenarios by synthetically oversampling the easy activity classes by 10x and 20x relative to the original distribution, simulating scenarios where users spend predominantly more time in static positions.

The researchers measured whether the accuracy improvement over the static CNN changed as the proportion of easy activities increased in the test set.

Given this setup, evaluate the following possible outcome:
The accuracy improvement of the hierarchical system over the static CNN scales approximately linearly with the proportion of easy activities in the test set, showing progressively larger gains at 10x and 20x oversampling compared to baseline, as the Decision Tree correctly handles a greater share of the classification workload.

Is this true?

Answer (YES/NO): NO